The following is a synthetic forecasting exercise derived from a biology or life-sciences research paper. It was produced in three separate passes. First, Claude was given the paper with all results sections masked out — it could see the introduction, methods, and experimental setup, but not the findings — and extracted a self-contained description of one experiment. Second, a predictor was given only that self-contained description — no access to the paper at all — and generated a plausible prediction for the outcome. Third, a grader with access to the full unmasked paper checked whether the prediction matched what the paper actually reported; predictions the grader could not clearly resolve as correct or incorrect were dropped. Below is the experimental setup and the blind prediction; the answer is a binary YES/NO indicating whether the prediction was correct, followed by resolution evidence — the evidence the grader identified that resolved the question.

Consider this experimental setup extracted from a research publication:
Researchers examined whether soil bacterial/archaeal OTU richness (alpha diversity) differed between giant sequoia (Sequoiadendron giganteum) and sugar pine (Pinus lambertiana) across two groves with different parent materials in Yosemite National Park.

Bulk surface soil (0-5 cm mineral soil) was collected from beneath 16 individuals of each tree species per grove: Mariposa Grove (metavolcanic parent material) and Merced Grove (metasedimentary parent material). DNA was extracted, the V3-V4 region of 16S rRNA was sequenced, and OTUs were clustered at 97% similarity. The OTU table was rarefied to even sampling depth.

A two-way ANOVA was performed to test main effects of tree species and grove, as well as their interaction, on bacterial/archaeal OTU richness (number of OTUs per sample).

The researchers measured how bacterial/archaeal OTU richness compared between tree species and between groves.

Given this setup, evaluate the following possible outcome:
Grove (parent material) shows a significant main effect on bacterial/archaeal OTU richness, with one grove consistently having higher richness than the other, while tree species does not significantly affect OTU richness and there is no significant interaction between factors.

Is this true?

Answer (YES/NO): NO